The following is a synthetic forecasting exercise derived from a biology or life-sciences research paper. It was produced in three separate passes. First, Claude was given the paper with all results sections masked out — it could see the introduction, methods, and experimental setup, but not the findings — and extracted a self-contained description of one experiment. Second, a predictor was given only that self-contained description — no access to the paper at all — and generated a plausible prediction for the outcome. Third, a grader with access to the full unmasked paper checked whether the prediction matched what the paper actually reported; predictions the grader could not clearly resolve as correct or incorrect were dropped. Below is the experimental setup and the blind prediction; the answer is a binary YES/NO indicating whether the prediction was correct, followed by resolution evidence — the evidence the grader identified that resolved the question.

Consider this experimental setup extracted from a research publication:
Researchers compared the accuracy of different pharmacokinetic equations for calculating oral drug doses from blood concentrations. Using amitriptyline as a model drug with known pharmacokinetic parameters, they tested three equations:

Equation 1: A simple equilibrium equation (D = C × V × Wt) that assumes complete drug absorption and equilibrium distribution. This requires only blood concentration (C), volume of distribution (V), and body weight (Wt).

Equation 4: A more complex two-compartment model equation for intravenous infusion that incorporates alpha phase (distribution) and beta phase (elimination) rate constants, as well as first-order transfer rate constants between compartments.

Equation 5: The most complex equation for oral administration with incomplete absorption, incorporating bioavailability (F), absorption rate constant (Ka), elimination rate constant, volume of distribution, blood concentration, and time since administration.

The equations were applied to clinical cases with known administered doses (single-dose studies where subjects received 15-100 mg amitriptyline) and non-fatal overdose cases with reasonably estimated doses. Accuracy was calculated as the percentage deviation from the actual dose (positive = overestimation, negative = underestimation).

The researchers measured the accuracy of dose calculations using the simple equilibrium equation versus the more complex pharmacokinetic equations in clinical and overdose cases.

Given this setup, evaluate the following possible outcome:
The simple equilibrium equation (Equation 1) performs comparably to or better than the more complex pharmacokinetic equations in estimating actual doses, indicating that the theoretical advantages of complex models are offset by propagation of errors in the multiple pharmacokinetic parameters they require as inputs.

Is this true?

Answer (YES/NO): YES